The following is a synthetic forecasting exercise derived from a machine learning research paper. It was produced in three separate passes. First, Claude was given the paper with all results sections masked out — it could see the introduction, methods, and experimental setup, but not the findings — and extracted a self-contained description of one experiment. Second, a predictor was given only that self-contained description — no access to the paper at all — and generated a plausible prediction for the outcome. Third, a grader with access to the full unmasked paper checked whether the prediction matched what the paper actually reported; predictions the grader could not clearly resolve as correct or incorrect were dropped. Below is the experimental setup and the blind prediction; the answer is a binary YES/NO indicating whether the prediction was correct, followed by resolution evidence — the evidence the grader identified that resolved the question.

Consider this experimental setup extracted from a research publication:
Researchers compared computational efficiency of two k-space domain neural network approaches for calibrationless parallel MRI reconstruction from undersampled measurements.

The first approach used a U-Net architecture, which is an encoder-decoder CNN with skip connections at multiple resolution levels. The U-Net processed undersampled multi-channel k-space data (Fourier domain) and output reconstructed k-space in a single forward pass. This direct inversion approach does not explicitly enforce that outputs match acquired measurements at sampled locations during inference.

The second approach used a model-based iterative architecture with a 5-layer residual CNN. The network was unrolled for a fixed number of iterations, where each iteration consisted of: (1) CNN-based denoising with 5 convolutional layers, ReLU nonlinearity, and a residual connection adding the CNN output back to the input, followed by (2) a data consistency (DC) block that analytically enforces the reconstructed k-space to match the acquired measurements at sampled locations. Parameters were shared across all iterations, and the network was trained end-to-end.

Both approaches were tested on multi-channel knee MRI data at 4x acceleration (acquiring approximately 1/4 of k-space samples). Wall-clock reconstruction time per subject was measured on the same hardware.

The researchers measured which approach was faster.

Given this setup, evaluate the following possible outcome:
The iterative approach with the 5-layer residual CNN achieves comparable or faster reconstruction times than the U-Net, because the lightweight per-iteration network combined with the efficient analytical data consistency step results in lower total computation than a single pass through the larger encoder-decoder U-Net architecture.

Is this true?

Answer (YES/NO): YES